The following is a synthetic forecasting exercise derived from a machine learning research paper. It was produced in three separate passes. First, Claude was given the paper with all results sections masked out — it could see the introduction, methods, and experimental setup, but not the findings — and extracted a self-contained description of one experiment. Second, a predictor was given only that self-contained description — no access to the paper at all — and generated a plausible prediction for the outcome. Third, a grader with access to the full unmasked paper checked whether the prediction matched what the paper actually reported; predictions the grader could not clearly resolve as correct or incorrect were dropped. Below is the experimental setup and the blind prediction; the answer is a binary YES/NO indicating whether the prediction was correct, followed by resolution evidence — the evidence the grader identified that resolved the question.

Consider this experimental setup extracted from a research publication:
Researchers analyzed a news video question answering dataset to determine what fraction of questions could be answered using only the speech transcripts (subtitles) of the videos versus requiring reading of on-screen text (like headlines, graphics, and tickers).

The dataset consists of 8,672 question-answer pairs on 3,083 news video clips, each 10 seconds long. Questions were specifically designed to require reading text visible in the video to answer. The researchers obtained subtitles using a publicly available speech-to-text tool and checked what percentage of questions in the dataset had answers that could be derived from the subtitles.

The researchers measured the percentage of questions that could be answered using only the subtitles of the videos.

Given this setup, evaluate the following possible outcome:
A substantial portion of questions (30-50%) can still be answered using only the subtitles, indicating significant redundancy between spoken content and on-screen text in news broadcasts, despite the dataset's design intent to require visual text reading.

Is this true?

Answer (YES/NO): NO